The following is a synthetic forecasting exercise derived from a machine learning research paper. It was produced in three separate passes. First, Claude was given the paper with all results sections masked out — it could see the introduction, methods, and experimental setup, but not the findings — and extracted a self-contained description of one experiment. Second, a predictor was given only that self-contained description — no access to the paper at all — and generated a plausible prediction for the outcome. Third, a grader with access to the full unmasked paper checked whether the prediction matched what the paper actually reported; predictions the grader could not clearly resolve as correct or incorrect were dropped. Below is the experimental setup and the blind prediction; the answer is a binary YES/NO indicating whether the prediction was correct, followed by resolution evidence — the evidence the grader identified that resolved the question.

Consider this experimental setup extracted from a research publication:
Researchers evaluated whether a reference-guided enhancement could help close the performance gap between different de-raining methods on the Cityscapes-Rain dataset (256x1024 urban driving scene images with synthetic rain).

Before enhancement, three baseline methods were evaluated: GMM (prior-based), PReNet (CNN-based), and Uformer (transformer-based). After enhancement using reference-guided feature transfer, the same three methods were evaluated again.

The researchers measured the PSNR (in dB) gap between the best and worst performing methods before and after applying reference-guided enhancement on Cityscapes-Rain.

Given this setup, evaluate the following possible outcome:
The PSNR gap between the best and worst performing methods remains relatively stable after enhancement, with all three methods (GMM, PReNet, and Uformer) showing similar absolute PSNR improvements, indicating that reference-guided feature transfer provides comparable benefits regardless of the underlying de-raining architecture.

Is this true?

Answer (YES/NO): NO